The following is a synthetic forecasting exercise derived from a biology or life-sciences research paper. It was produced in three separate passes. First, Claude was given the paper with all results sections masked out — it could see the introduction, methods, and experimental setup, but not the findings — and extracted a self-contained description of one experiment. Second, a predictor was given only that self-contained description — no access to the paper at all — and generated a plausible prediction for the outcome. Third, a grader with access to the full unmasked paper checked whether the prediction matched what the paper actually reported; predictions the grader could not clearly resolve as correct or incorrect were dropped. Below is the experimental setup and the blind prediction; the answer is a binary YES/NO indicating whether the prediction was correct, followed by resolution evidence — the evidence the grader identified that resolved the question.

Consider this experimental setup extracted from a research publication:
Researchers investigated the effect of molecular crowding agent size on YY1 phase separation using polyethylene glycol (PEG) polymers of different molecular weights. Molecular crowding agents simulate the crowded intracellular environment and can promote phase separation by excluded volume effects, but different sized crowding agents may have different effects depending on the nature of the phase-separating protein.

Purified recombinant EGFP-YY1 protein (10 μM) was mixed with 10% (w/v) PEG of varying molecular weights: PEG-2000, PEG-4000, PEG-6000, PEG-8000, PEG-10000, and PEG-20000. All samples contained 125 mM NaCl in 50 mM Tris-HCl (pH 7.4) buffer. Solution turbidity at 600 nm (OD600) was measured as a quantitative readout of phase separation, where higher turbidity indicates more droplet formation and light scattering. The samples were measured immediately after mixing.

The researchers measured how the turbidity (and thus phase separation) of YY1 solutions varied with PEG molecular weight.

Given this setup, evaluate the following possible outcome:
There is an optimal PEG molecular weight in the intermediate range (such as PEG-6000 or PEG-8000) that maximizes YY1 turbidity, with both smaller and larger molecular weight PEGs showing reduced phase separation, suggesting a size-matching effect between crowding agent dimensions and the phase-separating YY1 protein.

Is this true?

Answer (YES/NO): NO